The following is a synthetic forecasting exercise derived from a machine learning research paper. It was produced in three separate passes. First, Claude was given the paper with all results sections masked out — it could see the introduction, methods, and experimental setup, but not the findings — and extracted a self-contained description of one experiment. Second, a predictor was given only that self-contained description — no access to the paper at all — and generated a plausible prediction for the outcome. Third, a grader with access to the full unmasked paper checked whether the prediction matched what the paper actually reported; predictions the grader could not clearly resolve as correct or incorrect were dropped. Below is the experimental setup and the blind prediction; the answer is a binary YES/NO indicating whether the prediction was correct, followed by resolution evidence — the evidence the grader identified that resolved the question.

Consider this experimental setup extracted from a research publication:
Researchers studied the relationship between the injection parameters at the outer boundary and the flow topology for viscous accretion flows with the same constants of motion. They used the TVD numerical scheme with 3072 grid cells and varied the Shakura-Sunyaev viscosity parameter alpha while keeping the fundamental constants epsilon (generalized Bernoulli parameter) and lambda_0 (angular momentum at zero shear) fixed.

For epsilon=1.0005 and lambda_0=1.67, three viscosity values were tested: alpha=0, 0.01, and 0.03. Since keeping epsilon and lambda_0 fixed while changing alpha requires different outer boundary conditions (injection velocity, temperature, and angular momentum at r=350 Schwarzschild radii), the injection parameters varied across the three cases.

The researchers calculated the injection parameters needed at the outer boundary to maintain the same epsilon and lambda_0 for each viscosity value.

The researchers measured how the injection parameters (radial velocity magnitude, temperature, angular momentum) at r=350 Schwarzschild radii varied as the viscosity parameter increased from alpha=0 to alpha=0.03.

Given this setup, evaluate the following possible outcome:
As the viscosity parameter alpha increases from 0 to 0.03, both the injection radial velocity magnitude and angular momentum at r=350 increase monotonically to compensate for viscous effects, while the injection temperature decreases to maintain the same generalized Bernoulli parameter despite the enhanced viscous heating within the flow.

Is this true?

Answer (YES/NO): NO